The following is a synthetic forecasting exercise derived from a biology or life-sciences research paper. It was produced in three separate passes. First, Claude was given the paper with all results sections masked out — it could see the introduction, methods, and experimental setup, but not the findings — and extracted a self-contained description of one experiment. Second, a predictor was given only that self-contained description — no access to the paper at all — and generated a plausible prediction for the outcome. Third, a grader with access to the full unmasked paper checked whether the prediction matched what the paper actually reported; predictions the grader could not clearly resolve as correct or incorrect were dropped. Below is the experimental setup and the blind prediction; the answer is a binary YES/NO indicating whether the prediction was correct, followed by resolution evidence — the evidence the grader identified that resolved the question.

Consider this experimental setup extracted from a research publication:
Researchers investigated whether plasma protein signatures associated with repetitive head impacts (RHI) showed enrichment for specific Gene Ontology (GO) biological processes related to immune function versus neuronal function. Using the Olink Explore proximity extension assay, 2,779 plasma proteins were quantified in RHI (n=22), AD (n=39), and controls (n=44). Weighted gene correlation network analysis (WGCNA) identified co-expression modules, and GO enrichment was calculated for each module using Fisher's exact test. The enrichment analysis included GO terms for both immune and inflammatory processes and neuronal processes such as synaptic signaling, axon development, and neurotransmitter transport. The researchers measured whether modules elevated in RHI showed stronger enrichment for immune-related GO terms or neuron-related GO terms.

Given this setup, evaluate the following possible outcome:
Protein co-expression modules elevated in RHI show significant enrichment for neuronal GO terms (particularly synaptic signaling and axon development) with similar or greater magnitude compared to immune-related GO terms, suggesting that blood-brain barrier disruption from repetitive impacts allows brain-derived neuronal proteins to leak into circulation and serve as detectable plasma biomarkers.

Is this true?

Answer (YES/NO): NO